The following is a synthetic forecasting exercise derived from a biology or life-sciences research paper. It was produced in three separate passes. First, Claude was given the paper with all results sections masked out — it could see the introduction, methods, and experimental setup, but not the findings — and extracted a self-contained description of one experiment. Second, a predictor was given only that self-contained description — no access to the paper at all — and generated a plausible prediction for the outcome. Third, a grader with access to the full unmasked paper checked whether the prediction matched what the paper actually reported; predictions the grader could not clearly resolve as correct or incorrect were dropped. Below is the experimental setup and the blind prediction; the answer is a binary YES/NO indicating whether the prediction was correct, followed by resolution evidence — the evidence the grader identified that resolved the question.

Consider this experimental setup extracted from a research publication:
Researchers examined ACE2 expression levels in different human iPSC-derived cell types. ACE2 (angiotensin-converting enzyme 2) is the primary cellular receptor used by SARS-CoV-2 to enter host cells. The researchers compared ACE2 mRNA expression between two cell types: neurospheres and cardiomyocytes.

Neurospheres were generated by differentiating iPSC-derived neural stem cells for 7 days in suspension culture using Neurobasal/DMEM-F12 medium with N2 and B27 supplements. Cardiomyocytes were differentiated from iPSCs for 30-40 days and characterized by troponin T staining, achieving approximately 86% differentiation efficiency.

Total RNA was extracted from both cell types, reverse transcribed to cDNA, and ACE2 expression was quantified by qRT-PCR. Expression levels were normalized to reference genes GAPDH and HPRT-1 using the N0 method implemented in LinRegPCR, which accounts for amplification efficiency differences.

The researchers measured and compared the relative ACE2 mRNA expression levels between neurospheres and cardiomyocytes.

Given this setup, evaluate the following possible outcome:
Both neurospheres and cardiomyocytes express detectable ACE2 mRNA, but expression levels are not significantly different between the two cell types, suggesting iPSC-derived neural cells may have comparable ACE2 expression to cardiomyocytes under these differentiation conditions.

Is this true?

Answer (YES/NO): NO